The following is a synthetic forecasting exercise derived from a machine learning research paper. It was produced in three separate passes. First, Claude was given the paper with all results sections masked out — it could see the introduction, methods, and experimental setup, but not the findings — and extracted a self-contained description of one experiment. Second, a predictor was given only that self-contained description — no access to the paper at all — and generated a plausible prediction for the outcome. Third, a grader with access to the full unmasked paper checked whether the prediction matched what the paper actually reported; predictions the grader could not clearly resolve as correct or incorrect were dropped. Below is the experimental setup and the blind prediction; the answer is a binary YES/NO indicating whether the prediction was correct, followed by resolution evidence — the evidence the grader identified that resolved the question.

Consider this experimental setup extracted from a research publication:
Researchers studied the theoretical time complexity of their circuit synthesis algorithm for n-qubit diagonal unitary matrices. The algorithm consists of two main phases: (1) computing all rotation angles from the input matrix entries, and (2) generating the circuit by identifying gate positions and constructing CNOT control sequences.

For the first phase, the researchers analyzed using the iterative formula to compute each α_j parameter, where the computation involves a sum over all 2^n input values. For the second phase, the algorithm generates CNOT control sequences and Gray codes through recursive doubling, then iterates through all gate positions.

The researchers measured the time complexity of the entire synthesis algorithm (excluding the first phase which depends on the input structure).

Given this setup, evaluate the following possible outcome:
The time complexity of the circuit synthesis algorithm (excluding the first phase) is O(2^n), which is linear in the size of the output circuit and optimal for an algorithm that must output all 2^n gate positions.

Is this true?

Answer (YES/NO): NO